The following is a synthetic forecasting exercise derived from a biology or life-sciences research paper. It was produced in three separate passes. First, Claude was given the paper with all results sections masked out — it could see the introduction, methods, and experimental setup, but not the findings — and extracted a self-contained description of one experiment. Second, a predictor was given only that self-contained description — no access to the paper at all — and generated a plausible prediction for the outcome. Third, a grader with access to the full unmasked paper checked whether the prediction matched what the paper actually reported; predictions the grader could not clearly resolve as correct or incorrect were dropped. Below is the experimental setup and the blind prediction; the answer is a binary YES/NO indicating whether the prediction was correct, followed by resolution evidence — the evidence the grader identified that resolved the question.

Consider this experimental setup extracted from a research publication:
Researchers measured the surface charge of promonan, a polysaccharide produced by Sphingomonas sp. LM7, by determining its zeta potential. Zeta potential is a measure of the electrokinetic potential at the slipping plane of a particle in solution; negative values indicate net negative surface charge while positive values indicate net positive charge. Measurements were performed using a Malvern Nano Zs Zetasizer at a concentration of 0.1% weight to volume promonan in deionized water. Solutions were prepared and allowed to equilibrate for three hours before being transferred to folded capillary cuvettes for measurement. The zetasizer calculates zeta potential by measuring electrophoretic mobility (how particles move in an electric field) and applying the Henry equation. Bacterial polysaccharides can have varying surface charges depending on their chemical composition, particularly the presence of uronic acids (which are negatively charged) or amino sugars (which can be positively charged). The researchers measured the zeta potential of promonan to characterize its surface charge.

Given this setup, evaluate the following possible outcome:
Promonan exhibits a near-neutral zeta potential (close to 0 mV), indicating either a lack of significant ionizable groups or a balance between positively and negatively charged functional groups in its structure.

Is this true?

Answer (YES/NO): NO